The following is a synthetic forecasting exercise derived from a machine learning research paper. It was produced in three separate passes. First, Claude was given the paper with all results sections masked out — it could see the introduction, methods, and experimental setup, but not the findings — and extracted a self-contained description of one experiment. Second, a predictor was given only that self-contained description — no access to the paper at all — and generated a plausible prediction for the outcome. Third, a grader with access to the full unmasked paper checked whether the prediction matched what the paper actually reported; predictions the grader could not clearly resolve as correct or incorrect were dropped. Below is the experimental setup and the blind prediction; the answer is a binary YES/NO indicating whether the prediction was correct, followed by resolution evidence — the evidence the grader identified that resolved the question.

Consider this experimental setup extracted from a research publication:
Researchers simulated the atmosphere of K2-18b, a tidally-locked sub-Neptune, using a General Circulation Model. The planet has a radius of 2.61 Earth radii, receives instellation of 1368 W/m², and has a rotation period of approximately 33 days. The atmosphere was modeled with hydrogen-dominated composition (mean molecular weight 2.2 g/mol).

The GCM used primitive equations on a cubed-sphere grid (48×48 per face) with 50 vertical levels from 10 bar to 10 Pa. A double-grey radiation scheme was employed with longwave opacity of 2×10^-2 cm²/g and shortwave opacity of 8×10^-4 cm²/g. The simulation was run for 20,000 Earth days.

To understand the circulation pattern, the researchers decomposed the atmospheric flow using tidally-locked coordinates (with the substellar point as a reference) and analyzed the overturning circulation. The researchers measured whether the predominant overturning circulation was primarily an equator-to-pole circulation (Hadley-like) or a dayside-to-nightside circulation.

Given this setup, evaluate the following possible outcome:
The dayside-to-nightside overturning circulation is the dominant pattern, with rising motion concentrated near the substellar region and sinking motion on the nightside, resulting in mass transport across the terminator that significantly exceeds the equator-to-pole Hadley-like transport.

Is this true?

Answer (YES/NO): YES